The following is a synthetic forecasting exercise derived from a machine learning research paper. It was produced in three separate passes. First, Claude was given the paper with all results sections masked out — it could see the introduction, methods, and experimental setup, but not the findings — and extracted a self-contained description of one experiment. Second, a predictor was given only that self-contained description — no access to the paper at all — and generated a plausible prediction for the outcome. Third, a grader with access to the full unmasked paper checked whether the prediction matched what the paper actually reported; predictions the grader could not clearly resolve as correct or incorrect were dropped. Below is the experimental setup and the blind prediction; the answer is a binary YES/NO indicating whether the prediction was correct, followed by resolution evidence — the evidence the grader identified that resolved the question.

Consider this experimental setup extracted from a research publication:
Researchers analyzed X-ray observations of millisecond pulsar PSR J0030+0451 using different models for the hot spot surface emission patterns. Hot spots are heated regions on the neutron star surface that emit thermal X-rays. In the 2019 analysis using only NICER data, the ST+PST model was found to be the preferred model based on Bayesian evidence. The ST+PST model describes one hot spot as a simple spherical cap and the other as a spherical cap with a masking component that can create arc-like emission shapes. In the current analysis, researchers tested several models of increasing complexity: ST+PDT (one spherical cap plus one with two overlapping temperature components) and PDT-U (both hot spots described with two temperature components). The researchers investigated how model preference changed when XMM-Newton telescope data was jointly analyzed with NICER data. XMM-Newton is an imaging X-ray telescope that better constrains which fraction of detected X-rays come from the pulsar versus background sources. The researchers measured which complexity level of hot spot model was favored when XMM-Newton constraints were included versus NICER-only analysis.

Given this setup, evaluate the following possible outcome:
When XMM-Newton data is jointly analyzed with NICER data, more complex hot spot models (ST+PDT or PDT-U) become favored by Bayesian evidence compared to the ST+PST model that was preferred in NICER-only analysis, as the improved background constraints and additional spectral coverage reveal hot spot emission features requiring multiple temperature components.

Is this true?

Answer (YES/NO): YES